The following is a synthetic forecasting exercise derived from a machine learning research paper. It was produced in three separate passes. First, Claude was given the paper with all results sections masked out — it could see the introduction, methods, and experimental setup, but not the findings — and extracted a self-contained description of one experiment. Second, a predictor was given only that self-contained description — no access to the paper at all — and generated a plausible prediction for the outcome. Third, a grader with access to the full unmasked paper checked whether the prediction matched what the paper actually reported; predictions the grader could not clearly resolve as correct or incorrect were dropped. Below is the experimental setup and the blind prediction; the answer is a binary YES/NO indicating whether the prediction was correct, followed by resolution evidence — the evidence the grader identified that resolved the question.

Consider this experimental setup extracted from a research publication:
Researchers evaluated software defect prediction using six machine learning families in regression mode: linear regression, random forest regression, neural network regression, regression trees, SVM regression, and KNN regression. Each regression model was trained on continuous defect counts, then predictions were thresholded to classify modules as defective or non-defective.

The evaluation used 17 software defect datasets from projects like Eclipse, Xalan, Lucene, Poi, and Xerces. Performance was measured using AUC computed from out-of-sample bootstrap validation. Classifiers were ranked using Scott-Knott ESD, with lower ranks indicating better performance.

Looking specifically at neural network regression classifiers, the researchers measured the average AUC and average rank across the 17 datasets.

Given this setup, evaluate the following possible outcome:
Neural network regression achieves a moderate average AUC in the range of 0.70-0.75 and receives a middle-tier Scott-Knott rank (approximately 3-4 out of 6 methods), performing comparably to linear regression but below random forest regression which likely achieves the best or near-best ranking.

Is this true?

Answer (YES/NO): NO